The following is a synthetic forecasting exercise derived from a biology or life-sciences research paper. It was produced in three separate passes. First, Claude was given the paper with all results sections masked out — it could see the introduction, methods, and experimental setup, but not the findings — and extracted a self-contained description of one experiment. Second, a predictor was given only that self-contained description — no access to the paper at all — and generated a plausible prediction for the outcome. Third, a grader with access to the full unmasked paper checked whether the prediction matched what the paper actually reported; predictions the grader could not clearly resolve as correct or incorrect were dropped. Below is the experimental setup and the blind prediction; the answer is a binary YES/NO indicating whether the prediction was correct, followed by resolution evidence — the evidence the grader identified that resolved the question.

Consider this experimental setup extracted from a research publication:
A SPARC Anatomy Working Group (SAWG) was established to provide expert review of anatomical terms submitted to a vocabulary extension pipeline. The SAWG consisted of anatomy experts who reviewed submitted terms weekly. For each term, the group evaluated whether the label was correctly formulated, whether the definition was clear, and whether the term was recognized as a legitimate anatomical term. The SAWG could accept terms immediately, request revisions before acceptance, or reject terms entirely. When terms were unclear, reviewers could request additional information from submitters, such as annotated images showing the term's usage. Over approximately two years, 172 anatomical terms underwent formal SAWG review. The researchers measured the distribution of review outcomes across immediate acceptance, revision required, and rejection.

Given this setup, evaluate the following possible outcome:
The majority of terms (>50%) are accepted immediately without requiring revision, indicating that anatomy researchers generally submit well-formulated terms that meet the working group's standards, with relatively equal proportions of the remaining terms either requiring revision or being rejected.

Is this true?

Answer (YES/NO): NO